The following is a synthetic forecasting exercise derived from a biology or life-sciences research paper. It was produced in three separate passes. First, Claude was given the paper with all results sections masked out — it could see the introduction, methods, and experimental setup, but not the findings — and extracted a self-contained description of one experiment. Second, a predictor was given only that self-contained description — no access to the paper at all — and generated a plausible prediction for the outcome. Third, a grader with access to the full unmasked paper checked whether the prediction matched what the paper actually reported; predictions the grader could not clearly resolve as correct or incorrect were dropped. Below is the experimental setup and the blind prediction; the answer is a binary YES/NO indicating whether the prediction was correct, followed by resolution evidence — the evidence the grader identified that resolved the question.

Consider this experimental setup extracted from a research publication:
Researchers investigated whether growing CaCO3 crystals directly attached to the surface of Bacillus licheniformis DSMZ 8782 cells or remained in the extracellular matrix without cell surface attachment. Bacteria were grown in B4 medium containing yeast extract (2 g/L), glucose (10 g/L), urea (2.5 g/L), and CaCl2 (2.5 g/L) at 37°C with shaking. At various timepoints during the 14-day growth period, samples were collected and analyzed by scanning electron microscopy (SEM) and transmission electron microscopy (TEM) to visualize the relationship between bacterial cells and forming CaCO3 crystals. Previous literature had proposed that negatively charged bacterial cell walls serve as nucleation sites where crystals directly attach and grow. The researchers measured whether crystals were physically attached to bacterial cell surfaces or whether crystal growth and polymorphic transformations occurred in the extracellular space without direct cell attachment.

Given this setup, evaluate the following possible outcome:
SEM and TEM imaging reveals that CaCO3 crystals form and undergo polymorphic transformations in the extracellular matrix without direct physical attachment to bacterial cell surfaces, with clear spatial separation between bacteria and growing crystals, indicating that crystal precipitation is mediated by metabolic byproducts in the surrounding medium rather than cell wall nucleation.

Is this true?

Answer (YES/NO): NO